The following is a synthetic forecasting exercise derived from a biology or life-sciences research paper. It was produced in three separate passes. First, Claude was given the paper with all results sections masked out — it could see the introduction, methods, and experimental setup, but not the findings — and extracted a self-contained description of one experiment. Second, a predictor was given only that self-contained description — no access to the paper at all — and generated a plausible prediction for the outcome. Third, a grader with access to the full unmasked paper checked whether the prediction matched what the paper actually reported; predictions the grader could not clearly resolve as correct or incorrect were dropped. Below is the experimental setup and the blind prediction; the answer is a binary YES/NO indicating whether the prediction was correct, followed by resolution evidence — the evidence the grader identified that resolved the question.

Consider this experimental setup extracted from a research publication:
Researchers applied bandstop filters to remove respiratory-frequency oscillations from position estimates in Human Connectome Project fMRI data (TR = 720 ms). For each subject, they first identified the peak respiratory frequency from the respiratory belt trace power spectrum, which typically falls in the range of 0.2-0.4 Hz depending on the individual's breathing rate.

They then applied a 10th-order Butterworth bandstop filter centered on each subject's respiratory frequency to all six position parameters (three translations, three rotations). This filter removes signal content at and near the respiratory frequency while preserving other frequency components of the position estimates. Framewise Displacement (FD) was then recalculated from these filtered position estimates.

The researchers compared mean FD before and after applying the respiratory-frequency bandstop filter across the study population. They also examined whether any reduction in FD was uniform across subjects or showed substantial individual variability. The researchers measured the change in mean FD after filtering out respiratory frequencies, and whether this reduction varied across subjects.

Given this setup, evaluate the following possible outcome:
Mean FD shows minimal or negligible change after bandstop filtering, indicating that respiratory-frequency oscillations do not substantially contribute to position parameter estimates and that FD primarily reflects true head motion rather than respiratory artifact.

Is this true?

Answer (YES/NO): NO